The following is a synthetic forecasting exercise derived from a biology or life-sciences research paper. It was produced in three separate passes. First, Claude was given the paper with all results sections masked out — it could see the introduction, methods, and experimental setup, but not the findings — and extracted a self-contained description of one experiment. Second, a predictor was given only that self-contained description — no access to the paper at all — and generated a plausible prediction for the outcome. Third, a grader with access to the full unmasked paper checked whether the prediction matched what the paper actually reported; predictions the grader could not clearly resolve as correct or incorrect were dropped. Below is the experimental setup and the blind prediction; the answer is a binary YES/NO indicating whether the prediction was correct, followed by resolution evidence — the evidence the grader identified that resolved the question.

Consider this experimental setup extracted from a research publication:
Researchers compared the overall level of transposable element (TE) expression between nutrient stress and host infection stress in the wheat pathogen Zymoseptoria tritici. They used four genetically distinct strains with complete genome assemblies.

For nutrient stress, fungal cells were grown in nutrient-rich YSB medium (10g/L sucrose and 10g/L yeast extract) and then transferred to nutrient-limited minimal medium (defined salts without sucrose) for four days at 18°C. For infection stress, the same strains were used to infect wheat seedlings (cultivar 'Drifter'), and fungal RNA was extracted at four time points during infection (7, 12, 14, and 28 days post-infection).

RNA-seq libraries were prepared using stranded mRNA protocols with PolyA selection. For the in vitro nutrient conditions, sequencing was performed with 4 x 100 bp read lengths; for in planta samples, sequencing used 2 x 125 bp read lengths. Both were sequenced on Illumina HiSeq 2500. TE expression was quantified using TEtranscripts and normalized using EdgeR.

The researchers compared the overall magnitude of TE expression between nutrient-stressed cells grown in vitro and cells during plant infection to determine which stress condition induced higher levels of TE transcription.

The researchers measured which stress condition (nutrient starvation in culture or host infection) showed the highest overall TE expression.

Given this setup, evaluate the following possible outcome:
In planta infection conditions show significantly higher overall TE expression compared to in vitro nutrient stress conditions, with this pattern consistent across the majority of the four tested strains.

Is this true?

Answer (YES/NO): NO